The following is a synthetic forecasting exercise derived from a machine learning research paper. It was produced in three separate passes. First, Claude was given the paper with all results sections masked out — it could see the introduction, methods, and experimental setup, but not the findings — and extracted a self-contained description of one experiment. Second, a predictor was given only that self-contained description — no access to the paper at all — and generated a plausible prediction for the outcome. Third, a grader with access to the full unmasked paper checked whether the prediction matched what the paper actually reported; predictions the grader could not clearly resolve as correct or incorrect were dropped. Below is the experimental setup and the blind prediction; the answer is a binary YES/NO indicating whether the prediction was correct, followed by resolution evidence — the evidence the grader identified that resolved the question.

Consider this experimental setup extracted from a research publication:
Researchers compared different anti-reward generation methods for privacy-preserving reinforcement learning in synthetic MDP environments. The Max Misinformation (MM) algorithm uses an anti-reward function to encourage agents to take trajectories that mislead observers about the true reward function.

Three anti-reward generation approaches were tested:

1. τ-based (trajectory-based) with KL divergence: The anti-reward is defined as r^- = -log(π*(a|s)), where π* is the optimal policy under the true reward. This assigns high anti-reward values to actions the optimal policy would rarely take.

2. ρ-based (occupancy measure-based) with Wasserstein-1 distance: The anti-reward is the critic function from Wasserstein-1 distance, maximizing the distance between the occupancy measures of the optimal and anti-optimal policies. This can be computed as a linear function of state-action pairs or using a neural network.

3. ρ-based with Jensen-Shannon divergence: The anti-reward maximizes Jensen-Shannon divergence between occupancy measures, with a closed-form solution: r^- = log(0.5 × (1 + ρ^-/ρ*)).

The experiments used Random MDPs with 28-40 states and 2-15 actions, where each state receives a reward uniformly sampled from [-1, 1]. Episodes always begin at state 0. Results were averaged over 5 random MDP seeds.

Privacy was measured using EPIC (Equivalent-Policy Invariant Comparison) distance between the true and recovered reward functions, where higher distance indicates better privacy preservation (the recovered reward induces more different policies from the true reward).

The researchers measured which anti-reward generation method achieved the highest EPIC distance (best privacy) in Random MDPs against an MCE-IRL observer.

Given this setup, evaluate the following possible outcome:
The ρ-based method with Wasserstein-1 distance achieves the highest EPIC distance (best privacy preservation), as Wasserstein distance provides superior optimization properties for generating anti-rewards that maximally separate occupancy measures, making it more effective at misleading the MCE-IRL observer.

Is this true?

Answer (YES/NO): NO